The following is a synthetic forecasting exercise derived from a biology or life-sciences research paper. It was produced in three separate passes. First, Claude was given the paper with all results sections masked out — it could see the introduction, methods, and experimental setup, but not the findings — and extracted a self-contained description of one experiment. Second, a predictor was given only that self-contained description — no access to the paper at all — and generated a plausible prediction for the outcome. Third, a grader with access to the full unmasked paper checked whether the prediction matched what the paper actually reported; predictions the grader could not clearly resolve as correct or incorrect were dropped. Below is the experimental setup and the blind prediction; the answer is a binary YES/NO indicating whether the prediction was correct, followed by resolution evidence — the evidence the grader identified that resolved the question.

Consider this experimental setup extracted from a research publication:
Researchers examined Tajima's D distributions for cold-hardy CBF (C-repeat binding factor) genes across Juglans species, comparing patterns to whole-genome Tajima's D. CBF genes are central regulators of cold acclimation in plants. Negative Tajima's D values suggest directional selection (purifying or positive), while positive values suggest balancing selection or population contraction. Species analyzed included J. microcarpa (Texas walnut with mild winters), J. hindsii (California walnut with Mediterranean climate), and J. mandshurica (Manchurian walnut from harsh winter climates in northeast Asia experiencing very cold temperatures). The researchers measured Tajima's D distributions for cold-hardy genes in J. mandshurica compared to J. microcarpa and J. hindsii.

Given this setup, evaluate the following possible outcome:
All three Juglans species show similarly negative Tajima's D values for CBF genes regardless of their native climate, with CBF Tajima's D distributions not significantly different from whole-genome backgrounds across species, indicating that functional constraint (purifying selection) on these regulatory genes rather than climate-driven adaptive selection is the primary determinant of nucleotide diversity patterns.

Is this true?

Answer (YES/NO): NO